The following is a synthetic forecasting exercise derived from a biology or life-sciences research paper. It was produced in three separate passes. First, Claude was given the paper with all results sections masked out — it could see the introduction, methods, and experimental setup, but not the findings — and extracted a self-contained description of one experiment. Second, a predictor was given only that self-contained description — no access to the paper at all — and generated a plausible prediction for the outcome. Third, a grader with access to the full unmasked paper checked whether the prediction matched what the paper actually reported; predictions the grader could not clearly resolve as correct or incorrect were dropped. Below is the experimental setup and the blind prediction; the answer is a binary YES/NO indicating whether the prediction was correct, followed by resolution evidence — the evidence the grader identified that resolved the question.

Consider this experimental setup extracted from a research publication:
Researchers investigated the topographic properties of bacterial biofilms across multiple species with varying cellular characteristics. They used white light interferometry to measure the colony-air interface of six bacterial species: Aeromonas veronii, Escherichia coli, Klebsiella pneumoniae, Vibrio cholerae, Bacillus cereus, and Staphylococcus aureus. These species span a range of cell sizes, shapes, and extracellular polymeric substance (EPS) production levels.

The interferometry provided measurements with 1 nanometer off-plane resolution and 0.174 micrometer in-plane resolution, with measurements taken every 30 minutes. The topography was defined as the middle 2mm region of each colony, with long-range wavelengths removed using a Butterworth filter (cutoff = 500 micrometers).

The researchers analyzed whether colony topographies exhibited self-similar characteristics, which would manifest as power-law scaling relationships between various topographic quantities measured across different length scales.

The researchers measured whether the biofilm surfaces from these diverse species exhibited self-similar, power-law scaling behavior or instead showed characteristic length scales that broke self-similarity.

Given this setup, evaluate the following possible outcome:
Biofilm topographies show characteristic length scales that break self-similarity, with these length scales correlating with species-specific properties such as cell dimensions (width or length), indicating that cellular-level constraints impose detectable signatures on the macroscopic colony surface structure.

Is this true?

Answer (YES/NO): NO